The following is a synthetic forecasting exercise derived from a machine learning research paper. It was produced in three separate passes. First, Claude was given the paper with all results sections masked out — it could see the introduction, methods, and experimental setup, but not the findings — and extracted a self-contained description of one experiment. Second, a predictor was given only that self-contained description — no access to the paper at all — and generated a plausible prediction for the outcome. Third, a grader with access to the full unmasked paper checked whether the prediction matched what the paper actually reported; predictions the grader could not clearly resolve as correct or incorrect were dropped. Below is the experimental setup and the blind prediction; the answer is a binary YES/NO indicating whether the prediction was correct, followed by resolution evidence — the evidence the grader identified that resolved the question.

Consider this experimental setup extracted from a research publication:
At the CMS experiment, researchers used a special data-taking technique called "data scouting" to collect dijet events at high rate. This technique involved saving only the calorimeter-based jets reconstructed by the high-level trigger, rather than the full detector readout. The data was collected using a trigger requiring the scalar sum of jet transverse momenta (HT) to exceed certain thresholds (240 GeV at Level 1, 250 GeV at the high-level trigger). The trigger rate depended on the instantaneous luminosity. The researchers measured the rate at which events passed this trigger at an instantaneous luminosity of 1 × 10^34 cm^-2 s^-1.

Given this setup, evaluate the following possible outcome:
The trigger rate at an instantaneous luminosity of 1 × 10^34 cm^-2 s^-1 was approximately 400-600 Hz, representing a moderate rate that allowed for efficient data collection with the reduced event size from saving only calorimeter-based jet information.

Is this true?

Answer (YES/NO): NO